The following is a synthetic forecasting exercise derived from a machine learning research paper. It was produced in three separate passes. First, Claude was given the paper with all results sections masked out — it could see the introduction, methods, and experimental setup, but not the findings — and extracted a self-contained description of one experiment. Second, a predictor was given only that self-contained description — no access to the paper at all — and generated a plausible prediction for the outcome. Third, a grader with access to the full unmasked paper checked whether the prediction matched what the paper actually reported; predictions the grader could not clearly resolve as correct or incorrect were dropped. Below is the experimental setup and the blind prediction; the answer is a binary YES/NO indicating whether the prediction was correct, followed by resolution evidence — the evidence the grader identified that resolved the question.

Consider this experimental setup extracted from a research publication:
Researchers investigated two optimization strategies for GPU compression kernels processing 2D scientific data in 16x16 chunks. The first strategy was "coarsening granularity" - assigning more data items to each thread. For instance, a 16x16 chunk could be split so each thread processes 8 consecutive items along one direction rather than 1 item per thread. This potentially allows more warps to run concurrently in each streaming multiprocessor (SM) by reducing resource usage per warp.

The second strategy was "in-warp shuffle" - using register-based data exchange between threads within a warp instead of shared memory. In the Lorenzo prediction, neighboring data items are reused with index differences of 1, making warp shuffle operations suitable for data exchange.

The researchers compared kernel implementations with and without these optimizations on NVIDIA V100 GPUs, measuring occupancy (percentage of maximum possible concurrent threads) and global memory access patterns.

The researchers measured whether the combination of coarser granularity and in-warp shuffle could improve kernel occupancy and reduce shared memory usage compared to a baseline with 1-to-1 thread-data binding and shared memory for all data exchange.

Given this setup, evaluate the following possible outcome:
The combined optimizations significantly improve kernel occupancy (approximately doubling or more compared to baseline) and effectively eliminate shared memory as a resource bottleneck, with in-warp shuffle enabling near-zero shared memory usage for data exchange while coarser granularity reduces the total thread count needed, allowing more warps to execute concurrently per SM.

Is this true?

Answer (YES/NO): NO